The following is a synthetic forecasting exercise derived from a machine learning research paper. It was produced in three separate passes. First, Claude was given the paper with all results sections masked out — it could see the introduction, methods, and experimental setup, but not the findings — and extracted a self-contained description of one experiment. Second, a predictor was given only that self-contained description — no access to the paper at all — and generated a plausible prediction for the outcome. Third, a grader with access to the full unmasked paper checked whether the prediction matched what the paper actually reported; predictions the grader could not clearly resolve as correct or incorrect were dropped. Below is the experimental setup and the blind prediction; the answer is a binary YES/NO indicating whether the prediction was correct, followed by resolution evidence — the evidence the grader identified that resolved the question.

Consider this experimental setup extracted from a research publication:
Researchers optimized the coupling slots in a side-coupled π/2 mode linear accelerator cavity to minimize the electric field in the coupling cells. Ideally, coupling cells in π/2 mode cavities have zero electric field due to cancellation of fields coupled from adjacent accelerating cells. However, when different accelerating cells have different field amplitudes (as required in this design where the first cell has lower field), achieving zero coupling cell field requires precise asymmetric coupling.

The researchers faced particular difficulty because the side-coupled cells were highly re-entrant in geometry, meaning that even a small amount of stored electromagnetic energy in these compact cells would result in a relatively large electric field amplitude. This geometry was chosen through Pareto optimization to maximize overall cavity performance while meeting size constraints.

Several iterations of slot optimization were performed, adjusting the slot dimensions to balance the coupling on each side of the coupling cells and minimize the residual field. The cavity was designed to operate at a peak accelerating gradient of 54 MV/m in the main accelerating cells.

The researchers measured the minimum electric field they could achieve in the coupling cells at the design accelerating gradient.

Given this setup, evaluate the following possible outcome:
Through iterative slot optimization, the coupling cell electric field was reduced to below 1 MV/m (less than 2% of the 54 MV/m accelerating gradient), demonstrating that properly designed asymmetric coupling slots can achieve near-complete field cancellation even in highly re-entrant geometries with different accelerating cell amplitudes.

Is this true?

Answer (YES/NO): NO